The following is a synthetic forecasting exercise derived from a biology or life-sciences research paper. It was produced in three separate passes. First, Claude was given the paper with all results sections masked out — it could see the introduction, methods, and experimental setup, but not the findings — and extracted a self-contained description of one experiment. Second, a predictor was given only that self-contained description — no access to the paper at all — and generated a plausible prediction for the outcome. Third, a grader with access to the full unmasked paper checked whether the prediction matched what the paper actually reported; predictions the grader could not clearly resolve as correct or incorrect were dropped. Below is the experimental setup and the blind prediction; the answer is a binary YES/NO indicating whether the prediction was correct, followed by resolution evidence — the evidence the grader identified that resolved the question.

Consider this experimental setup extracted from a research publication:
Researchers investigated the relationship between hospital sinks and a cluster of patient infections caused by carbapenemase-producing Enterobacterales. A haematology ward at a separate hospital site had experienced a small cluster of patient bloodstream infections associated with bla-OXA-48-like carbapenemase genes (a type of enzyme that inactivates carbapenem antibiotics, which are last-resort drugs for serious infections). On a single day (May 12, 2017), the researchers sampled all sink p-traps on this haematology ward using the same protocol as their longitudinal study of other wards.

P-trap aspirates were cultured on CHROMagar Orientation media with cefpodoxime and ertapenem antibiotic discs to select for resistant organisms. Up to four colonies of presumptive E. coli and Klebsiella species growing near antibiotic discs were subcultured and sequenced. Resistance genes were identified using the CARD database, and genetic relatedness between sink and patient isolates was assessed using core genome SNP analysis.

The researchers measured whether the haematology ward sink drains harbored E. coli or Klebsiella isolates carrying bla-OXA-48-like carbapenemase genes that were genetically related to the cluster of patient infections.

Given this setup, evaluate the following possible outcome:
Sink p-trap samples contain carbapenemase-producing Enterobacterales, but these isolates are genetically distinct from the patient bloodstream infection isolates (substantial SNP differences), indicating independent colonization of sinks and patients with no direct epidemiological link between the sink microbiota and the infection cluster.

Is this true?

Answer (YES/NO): NO